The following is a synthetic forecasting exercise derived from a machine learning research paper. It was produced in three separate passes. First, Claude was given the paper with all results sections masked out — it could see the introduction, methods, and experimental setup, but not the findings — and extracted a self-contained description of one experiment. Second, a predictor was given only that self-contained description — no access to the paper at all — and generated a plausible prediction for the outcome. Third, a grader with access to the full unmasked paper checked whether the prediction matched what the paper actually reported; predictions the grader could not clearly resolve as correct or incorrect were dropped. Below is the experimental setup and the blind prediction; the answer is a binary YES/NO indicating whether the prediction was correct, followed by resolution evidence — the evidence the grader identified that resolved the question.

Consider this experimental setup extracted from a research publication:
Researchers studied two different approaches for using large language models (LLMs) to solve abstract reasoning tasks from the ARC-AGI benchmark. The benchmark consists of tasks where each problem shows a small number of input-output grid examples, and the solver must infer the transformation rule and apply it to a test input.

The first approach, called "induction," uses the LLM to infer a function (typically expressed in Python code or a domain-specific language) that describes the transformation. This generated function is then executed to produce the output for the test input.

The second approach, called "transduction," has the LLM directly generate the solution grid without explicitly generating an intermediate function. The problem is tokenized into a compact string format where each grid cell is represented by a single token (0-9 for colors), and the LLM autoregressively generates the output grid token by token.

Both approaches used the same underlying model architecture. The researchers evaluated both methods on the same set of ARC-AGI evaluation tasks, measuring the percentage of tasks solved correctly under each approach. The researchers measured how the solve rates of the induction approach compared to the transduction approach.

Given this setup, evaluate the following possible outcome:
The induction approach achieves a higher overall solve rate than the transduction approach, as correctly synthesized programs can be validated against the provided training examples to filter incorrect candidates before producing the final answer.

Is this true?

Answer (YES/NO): NO